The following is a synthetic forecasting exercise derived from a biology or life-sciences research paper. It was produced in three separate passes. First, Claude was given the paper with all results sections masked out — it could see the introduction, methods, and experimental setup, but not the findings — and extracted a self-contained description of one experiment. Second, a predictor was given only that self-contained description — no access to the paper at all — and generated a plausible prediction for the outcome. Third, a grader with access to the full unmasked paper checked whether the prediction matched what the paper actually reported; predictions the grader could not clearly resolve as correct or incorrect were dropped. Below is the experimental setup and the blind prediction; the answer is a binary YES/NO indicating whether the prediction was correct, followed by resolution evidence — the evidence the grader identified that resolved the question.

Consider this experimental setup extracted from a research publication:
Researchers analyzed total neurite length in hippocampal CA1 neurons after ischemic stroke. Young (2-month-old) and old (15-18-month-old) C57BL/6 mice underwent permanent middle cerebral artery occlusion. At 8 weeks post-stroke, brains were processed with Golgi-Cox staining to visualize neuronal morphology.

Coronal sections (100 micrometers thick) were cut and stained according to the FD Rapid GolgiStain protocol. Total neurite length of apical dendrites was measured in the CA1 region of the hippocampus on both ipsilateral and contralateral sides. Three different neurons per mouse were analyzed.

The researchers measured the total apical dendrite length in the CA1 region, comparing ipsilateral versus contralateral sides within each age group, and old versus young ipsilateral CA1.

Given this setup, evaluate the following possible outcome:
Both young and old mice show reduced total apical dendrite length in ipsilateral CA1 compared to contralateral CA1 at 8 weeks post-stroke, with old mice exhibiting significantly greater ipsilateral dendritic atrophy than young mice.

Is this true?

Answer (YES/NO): YES